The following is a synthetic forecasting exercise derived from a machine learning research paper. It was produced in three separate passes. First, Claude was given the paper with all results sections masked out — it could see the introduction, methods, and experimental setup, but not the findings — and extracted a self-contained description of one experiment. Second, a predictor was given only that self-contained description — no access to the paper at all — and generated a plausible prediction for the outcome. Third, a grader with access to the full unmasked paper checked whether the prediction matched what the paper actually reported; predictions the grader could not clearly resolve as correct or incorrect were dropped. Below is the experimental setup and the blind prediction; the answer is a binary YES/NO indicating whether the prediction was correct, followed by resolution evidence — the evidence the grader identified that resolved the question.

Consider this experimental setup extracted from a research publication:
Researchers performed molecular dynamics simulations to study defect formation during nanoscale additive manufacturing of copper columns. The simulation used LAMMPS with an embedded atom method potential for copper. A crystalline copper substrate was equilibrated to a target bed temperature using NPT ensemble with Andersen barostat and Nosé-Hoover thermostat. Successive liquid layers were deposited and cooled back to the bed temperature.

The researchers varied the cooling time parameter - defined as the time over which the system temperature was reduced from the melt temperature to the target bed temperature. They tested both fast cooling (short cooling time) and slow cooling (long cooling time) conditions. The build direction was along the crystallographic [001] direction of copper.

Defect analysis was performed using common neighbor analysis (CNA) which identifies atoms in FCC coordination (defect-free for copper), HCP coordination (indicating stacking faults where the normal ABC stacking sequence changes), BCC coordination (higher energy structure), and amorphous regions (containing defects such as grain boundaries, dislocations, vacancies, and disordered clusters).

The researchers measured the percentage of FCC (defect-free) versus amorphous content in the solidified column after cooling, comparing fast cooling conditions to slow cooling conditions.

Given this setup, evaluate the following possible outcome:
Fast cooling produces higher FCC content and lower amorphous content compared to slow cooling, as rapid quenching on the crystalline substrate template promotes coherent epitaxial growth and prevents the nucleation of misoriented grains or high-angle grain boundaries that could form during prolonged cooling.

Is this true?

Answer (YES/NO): NO